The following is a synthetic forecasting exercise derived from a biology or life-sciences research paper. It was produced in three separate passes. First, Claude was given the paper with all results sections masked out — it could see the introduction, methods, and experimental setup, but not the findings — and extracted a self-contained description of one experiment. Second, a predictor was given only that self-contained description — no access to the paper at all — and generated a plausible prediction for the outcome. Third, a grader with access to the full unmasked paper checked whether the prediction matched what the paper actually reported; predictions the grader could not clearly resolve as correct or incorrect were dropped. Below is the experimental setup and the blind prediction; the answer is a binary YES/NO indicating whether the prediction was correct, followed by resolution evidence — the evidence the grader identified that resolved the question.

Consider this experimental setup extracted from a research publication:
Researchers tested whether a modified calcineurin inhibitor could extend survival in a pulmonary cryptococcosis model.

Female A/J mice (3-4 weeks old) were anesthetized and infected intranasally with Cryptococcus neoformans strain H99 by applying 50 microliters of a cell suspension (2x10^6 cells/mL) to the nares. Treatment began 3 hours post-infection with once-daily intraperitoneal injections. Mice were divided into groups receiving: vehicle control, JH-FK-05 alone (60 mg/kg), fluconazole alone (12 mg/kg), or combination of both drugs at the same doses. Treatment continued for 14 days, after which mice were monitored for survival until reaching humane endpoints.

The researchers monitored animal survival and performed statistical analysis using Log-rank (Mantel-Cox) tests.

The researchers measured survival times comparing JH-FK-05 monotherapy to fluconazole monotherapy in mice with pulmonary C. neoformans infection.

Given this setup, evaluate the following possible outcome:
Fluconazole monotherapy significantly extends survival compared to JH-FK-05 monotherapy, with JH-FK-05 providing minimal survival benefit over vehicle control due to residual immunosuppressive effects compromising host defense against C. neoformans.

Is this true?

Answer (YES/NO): NO